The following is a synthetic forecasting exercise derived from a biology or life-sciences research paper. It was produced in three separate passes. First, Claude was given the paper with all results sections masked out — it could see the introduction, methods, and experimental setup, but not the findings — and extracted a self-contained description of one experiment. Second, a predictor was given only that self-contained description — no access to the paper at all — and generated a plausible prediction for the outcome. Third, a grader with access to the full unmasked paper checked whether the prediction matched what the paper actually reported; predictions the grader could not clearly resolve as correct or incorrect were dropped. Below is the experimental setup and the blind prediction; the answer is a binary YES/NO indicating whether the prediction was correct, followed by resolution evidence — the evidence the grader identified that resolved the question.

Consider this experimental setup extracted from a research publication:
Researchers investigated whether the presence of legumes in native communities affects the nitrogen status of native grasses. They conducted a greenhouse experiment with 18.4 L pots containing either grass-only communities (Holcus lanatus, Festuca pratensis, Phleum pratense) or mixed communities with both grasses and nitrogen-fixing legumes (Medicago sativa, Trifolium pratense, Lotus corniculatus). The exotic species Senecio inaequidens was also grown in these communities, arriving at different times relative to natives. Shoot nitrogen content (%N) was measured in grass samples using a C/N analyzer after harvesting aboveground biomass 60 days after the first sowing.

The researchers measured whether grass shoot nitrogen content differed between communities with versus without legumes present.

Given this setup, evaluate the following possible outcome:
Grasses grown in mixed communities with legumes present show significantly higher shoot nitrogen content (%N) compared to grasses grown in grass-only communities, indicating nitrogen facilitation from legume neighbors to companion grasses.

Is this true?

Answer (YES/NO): NO